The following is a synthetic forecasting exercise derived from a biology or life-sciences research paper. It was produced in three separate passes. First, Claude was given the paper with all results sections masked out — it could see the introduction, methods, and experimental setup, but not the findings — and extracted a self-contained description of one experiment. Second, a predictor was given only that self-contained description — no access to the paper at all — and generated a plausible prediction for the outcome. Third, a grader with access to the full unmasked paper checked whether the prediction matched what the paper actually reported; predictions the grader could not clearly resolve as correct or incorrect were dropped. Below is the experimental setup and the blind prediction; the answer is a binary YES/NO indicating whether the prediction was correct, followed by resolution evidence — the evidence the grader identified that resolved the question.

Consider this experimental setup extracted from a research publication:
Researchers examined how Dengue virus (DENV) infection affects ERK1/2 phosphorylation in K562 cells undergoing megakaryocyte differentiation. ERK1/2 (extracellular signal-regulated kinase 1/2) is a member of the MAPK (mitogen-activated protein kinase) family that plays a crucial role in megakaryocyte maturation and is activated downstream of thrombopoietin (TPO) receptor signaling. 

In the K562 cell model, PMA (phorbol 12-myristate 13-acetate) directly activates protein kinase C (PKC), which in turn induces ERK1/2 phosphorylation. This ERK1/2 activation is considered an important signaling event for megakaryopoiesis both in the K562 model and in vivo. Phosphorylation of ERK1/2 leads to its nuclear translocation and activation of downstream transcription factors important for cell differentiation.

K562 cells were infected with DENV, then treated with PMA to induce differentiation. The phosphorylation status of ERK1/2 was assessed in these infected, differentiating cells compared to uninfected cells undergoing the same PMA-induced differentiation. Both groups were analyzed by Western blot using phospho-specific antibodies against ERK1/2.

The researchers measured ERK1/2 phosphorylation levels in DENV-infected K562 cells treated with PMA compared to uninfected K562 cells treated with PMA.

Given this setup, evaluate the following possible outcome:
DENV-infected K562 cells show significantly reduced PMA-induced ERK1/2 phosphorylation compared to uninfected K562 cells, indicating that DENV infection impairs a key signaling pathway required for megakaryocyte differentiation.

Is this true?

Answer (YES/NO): YES